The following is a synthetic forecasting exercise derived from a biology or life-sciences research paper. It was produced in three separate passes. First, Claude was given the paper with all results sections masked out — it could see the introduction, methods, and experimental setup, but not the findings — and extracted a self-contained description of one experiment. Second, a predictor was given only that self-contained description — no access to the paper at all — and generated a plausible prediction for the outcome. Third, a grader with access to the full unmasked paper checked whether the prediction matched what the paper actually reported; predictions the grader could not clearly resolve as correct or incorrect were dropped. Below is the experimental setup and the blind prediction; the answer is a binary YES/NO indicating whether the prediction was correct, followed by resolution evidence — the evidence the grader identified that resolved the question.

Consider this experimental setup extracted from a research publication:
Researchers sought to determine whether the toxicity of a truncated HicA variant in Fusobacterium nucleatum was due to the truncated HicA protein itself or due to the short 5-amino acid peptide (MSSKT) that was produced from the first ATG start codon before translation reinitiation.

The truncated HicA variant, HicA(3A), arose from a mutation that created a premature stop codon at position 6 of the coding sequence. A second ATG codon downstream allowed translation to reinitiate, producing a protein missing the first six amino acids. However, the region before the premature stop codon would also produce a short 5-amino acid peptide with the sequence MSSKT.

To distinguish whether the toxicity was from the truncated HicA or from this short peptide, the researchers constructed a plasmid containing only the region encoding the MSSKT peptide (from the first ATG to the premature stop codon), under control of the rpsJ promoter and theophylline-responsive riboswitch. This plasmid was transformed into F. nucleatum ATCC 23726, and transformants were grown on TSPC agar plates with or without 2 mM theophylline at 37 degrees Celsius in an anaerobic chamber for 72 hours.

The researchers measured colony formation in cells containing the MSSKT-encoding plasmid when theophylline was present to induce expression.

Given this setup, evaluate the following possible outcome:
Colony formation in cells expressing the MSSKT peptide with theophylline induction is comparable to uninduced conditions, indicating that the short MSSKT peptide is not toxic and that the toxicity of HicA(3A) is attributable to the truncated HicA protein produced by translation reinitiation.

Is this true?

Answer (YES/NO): YES